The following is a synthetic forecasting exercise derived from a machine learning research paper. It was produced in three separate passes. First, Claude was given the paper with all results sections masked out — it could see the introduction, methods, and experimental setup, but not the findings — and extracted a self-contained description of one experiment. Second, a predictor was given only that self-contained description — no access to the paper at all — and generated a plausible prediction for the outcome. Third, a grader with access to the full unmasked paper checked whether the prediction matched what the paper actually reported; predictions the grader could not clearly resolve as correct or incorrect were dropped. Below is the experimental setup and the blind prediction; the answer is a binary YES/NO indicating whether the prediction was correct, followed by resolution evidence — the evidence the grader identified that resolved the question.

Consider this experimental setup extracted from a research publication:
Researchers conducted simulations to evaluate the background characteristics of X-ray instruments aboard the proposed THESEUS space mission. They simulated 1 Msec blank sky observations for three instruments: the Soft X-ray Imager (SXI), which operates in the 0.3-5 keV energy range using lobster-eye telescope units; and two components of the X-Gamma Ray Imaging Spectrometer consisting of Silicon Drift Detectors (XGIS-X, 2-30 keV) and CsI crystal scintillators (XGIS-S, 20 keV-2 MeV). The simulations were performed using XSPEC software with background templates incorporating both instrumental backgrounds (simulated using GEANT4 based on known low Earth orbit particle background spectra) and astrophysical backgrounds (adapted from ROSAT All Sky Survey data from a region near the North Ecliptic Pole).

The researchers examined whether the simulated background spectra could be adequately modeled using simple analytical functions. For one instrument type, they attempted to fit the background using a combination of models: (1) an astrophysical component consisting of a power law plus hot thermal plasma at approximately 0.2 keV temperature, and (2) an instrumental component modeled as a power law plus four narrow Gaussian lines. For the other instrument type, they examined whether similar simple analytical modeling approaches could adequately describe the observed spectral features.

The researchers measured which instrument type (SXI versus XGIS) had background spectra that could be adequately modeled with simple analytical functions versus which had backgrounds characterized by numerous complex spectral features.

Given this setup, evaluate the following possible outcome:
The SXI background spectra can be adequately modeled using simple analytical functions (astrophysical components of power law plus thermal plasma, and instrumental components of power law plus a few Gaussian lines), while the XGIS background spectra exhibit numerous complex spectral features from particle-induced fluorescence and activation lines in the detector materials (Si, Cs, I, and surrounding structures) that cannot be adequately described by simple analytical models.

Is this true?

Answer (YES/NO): YES